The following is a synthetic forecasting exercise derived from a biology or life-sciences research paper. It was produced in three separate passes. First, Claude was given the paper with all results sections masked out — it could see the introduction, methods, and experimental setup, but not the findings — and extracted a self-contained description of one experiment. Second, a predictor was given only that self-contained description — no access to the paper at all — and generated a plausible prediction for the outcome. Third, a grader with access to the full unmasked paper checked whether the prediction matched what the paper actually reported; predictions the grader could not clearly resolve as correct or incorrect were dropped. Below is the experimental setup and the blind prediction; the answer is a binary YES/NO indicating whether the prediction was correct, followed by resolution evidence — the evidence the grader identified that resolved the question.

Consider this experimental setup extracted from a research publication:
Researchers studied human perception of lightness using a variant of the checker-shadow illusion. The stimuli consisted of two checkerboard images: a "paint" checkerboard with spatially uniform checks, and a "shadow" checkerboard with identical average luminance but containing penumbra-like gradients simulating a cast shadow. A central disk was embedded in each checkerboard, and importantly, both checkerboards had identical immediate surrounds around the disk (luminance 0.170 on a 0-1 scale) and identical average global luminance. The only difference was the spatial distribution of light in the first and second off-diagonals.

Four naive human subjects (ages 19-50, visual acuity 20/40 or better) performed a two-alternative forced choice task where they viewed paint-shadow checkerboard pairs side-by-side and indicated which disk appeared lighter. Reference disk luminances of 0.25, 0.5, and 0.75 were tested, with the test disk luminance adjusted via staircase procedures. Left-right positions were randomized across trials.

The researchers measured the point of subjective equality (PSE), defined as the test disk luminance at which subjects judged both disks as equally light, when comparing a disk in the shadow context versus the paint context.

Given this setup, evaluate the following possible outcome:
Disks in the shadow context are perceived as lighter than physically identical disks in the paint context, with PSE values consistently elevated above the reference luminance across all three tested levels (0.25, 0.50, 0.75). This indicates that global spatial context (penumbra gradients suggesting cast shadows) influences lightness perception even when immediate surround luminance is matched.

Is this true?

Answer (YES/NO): NO